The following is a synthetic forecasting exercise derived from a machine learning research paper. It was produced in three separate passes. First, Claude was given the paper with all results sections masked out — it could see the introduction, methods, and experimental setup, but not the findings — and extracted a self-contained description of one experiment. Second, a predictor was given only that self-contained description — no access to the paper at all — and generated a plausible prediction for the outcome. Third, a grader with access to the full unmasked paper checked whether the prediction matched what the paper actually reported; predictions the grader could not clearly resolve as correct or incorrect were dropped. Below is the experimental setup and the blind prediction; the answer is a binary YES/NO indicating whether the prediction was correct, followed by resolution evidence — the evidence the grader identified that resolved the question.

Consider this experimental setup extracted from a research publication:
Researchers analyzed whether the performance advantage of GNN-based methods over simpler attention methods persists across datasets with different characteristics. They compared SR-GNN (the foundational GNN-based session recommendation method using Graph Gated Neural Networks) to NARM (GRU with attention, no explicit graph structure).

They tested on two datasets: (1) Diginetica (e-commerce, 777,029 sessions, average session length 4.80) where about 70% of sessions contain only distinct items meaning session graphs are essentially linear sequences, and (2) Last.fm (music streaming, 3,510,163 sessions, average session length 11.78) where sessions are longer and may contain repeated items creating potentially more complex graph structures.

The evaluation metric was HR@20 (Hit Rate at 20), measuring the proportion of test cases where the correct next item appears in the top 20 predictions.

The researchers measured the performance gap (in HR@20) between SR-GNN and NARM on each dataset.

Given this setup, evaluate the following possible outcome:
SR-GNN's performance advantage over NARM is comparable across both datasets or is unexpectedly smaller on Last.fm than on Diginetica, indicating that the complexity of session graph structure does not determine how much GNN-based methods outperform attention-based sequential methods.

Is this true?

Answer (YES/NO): YES